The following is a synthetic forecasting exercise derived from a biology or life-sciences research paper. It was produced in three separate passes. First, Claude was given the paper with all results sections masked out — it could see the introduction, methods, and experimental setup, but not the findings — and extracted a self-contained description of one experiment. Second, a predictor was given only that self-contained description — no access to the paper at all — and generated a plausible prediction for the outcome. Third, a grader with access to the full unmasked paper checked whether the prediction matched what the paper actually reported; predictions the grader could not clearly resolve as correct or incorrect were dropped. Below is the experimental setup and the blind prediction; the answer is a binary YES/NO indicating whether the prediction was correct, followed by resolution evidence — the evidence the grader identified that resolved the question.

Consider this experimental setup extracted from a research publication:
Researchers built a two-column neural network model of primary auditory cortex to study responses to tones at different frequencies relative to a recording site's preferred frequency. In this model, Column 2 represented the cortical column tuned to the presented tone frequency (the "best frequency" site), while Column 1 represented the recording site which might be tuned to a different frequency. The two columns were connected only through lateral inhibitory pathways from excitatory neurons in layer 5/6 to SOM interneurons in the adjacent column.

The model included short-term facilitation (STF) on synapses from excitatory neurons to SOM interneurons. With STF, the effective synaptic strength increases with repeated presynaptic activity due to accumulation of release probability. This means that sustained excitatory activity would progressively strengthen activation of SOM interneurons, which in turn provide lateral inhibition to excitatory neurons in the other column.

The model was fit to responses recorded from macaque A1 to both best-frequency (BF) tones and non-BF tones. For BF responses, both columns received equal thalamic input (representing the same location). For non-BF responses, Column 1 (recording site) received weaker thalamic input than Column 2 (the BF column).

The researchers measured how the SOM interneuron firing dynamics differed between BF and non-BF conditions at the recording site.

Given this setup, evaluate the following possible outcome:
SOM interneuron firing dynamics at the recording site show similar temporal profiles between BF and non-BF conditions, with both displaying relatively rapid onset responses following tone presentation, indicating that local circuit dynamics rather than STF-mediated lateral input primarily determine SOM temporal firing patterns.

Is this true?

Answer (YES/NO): NO